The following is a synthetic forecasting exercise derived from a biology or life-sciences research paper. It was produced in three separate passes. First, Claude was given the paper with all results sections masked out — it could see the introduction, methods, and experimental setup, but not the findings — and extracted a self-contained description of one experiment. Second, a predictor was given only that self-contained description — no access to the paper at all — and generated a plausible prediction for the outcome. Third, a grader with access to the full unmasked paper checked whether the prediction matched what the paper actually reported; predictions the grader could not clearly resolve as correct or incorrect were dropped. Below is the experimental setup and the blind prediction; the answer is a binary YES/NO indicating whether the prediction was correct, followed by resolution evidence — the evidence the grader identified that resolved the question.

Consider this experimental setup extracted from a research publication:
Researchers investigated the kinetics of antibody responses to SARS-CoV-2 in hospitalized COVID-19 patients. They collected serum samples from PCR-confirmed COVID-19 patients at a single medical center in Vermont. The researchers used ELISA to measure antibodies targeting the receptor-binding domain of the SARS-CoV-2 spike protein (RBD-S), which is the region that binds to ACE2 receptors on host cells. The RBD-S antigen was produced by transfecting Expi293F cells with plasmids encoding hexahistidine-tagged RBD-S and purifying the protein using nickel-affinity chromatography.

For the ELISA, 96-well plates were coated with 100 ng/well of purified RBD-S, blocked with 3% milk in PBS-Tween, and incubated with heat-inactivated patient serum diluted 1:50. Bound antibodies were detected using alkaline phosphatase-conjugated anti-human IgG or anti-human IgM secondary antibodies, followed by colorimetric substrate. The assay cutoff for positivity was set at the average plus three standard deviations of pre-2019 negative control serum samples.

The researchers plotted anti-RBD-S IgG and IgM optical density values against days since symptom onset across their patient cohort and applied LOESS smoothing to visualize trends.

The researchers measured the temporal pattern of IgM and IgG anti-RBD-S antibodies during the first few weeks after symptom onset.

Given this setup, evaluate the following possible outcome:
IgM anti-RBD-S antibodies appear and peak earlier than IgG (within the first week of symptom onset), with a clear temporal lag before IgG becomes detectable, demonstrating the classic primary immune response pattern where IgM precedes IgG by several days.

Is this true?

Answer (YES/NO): NO